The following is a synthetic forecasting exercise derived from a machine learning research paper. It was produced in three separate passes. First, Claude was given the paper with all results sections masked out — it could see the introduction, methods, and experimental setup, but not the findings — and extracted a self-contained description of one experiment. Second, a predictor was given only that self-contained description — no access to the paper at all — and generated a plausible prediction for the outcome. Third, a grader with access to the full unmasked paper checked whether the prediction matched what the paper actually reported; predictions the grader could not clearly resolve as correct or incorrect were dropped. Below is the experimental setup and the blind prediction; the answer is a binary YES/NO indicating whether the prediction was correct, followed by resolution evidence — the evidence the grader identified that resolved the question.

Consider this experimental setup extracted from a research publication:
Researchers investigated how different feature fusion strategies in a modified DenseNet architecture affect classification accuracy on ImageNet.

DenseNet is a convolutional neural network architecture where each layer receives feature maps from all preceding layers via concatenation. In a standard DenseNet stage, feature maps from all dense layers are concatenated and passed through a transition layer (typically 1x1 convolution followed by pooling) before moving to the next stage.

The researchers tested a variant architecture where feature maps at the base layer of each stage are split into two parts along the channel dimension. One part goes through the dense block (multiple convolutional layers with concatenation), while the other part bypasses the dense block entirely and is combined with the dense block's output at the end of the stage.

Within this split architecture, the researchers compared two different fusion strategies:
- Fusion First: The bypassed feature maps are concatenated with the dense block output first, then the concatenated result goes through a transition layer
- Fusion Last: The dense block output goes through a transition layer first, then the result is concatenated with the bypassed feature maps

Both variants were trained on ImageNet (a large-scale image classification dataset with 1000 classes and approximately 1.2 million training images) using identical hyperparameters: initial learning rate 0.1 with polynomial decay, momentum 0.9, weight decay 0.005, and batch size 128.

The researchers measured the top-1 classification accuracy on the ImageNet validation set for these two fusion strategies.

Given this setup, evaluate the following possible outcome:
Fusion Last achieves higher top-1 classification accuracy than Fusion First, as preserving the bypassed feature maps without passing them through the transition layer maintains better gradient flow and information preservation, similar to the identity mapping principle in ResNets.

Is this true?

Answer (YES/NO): YES